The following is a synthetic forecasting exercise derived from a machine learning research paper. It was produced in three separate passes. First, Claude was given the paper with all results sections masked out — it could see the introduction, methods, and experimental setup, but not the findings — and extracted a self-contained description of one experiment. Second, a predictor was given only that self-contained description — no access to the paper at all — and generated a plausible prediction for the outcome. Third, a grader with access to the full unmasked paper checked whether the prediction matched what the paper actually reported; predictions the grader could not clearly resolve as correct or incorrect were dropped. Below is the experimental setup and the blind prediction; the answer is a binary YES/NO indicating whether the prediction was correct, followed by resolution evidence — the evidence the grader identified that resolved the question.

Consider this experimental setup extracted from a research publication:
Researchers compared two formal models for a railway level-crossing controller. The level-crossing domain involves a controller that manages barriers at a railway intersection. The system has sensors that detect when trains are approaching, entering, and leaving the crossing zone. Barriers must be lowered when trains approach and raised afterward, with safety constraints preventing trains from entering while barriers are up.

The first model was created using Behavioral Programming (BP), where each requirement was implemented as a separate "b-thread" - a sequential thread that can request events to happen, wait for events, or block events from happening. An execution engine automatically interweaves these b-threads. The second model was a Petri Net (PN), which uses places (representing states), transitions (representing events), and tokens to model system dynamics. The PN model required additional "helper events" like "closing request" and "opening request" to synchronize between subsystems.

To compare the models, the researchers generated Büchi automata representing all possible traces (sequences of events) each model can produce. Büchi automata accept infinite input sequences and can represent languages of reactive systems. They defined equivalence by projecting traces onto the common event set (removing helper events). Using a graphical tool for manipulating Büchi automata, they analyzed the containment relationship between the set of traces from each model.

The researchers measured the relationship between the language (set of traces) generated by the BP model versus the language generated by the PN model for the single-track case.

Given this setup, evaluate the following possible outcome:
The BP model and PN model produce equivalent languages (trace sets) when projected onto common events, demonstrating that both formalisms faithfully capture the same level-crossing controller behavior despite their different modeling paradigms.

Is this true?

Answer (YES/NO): NO